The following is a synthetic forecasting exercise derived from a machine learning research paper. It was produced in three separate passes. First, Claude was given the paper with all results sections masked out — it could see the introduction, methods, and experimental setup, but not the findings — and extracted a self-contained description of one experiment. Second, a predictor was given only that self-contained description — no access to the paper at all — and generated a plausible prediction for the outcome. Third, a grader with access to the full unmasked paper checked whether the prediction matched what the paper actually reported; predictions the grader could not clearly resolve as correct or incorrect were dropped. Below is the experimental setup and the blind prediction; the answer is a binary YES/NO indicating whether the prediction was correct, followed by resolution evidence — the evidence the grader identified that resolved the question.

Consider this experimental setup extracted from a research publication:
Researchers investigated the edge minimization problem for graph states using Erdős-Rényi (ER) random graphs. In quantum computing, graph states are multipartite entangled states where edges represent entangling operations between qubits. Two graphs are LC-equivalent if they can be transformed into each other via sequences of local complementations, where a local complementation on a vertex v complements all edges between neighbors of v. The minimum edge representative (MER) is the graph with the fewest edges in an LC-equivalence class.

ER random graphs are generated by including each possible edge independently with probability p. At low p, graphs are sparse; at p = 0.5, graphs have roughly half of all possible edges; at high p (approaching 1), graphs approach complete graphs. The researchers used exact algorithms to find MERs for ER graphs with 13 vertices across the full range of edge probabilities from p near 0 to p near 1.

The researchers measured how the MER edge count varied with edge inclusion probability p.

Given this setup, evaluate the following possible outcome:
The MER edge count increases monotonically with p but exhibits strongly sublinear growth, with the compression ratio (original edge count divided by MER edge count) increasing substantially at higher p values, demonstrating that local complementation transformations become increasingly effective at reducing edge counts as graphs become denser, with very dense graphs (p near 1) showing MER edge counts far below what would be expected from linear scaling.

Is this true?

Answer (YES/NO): NO